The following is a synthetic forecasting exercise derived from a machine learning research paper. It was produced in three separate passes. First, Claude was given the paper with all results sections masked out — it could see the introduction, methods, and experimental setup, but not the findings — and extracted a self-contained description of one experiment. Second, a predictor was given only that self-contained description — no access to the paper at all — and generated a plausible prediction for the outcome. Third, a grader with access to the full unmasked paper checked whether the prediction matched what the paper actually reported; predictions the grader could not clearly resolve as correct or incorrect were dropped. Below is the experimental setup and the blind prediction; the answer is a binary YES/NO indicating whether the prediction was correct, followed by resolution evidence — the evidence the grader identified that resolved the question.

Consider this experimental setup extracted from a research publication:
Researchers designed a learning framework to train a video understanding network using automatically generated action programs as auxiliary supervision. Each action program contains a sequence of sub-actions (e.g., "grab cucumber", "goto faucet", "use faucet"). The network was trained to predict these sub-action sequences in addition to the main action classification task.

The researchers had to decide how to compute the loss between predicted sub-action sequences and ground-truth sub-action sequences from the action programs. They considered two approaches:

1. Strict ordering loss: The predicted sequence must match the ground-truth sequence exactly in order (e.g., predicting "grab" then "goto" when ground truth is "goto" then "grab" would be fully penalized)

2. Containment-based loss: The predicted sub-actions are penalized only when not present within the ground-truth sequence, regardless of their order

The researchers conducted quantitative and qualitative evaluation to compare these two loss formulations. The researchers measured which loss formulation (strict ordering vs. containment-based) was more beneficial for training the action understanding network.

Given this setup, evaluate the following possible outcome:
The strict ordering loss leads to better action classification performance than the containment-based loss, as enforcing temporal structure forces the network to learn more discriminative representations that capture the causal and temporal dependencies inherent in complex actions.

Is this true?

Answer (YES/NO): NO